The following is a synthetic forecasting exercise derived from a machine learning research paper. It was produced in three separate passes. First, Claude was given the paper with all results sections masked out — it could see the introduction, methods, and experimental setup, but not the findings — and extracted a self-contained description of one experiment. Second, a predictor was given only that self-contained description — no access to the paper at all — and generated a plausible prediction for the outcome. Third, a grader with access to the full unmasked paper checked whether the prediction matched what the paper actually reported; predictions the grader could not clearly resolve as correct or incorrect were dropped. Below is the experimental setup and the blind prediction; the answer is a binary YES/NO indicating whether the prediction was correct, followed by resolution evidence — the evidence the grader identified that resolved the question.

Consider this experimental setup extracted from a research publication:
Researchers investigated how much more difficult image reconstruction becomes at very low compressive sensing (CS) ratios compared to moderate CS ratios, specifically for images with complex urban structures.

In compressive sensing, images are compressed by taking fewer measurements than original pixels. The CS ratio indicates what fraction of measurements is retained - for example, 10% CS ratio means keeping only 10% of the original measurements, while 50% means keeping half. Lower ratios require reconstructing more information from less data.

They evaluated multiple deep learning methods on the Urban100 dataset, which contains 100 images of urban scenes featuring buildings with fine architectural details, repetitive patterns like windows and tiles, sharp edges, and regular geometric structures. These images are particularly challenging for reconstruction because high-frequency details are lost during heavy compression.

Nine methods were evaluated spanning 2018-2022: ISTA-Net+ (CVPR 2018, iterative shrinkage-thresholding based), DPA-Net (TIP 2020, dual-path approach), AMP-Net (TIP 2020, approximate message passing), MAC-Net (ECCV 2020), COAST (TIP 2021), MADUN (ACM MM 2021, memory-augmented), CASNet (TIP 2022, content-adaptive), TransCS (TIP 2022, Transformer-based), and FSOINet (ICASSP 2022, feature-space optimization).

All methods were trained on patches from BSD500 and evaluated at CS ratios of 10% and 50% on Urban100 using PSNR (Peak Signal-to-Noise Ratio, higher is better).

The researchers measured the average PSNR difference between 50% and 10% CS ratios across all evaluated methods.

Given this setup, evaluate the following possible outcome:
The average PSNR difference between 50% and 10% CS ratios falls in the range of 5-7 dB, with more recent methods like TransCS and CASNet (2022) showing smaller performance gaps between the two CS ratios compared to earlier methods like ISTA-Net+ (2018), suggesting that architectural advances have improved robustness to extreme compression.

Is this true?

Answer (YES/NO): NO